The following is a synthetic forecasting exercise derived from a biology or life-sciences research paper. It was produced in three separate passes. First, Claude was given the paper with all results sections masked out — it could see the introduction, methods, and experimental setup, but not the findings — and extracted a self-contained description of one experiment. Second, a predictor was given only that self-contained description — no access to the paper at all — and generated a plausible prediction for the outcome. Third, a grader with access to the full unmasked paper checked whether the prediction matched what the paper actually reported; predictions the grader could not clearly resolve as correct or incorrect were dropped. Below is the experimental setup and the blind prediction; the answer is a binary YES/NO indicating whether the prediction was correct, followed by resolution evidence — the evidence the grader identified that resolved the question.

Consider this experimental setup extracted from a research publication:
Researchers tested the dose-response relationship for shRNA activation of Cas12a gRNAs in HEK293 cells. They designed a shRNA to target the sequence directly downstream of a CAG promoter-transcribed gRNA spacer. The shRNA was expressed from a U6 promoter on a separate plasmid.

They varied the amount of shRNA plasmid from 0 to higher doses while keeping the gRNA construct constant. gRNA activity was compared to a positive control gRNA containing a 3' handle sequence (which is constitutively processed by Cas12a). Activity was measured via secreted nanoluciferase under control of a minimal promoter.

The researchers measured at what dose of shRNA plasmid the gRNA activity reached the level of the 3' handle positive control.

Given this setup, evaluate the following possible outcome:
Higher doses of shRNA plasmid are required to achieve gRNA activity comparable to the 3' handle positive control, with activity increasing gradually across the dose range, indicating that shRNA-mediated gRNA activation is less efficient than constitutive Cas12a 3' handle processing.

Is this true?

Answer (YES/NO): NO